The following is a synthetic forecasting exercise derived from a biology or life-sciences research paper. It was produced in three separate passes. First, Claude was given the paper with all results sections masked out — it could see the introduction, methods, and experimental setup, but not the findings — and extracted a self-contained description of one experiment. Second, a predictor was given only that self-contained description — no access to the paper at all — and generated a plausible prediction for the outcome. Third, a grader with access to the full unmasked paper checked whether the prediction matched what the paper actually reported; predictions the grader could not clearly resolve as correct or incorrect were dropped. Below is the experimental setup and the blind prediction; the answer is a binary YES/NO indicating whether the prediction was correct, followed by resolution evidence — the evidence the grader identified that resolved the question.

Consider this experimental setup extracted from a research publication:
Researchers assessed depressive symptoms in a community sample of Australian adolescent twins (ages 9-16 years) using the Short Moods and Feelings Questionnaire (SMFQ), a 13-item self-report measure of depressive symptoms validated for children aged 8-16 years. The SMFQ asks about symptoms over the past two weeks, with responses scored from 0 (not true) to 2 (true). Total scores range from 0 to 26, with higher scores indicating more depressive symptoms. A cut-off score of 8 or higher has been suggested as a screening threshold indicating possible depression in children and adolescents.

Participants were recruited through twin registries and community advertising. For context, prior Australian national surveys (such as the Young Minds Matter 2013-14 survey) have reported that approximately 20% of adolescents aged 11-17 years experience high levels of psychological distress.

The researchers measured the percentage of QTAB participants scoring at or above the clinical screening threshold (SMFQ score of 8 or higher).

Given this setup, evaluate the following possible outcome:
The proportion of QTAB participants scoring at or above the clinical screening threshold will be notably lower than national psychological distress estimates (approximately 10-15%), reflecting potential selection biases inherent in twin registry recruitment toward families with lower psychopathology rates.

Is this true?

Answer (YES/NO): NO